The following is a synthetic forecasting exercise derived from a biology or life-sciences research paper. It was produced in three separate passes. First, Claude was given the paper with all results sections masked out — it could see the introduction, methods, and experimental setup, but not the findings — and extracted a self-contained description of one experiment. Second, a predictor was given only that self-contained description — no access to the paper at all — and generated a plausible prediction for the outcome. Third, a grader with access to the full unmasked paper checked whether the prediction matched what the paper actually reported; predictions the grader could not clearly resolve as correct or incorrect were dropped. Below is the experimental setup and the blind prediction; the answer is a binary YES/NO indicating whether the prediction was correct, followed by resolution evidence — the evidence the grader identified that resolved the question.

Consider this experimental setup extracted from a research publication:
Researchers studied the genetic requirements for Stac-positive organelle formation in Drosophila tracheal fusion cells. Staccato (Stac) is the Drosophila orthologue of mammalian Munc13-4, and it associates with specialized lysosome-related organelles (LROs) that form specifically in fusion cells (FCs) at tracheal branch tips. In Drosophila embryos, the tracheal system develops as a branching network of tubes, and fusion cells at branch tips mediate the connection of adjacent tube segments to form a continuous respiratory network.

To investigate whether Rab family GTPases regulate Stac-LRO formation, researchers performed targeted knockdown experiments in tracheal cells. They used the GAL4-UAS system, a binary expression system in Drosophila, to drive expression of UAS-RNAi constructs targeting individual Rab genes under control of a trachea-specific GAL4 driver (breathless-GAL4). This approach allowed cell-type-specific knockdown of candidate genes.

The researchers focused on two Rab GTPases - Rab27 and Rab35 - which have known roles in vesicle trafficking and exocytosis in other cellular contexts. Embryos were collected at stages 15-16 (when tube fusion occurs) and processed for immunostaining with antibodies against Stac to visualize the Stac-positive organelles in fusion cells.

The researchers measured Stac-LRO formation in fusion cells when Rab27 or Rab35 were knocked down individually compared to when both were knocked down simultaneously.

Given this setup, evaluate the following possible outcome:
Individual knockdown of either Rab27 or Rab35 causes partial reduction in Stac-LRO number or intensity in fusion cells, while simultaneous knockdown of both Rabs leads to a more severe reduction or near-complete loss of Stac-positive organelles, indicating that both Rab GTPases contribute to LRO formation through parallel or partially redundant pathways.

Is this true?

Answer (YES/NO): YES